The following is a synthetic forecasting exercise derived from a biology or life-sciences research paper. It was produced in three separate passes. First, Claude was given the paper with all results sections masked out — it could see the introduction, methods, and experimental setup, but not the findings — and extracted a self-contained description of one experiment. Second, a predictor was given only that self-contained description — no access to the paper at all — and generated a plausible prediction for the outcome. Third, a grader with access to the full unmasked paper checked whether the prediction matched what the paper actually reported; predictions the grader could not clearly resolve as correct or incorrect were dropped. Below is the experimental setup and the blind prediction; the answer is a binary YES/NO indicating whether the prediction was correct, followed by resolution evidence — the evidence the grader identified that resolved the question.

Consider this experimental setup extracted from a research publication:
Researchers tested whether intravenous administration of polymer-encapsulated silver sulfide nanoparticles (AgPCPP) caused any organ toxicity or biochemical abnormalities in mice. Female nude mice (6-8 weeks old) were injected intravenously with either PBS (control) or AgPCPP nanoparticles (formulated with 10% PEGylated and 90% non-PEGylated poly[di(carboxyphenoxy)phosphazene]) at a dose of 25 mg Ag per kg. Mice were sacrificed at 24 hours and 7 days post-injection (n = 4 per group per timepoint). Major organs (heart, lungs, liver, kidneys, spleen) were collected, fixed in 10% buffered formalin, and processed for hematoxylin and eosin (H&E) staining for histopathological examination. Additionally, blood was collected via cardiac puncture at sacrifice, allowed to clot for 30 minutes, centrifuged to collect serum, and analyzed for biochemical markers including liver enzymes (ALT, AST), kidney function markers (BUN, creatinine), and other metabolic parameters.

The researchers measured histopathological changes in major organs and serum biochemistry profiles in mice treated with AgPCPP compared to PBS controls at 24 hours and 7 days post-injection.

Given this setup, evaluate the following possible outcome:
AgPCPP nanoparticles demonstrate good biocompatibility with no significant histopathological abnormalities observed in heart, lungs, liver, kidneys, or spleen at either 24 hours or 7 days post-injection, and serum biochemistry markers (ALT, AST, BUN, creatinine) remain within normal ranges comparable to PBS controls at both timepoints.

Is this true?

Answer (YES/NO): YES